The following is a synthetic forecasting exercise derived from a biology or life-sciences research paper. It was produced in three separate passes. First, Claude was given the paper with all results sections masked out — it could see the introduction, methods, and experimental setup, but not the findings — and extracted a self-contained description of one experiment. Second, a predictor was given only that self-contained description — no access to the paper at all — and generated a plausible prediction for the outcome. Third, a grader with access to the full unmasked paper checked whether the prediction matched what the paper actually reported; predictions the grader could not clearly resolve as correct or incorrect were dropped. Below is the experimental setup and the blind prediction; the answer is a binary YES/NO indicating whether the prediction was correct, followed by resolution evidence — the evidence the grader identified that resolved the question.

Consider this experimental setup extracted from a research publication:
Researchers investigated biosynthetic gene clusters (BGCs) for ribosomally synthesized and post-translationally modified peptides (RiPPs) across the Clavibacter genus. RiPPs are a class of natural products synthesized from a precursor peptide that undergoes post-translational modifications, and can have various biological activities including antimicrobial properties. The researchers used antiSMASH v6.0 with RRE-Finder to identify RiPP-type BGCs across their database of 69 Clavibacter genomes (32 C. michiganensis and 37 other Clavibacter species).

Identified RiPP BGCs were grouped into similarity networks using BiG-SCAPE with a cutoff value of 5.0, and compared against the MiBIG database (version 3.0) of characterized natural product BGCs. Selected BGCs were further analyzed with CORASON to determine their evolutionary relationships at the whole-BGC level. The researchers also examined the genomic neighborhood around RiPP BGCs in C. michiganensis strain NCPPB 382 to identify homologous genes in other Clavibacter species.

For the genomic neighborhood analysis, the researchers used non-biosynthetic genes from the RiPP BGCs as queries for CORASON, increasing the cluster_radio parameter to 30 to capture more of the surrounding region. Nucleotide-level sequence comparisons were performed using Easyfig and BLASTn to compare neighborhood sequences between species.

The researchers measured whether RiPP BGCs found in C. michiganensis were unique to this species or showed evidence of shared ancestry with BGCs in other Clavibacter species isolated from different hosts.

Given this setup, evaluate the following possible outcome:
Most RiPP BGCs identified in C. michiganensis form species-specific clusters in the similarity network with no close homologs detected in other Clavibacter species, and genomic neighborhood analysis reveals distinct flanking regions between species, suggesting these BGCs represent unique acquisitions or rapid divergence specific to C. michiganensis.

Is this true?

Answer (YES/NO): NO